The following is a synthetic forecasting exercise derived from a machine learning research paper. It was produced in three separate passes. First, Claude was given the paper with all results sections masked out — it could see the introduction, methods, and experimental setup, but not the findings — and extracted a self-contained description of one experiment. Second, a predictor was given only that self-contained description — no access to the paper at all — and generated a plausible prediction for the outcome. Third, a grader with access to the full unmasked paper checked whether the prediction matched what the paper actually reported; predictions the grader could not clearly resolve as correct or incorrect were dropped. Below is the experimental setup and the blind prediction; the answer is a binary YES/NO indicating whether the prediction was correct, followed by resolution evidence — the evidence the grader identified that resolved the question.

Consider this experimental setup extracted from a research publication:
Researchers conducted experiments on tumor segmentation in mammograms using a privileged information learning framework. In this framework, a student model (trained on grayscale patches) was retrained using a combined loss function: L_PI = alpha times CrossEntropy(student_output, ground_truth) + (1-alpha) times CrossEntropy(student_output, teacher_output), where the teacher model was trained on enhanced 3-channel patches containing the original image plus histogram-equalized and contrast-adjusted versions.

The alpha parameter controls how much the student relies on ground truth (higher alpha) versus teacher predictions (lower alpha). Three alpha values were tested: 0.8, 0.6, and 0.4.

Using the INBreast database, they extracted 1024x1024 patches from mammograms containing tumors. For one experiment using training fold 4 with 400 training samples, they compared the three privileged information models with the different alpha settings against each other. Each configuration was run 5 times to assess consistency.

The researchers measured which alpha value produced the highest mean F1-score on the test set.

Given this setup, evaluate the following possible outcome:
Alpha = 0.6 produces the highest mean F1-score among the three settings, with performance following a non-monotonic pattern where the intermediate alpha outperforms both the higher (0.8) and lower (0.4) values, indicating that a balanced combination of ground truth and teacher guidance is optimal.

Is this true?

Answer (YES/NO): NO